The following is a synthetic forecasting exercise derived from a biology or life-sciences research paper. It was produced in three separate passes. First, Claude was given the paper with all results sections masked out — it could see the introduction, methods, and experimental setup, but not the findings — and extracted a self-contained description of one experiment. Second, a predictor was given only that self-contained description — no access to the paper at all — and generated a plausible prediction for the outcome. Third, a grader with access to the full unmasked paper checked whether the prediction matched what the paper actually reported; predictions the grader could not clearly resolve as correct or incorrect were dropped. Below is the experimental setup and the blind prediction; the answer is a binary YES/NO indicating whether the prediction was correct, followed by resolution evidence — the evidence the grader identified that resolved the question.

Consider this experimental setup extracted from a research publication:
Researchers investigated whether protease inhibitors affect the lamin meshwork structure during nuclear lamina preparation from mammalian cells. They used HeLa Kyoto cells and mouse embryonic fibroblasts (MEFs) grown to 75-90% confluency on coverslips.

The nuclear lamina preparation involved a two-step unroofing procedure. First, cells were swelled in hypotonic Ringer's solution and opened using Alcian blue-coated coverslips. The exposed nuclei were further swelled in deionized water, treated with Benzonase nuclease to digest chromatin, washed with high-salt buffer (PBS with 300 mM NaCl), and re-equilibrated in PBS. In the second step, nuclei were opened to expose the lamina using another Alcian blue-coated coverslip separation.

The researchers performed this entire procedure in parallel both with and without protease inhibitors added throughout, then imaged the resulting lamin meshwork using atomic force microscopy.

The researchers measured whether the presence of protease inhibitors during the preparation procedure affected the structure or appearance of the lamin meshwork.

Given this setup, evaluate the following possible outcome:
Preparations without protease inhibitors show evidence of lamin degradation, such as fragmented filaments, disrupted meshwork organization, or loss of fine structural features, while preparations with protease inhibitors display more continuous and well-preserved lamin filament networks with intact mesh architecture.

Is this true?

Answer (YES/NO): NO